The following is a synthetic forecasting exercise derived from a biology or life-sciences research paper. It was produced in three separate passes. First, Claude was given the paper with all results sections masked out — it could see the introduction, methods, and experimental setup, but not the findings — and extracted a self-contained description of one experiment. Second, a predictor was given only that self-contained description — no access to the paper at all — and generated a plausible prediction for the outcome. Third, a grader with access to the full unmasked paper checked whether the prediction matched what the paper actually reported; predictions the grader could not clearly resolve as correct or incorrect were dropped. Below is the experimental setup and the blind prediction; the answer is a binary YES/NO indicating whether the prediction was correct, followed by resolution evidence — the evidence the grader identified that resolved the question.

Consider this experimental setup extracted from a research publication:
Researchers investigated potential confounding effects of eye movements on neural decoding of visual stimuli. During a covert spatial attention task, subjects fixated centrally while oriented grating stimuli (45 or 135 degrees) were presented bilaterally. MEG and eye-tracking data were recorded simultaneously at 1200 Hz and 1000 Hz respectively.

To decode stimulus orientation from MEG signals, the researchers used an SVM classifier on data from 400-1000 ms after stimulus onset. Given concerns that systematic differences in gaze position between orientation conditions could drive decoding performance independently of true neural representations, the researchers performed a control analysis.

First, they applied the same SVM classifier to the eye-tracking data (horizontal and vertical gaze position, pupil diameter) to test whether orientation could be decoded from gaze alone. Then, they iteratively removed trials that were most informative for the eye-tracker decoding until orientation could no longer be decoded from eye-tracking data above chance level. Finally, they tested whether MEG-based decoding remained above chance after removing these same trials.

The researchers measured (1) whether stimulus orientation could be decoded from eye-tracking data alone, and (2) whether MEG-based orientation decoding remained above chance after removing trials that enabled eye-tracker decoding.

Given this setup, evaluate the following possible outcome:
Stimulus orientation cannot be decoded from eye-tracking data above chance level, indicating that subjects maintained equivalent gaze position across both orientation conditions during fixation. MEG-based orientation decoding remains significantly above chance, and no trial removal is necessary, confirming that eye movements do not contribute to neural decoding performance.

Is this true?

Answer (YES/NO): NO